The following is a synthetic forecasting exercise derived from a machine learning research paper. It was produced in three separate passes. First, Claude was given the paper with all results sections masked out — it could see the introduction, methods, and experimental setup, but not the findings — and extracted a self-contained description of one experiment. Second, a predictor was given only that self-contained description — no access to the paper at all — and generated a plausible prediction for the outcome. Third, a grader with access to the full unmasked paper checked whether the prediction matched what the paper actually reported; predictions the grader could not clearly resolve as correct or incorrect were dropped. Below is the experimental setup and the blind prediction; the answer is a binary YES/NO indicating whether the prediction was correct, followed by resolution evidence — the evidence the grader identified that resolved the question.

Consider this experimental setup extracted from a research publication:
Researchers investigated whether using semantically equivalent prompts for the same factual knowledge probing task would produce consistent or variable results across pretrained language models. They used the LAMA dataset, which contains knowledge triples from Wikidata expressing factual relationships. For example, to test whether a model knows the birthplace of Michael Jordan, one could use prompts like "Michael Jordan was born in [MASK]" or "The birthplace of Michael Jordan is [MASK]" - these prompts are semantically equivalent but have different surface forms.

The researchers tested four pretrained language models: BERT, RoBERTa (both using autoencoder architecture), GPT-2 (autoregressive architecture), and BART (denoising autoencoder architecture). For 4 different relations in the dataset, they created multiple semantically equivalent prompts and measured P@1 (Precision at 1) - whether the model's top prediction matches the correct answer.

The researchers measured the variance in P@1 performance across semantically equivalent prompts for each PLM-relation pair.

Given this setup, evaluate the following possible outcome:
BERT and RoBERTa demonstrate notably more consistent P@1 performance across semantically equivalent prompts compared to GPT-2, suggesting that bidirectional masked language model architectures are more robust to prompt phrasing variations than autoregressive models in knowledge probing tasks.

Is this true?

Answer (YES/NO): NO